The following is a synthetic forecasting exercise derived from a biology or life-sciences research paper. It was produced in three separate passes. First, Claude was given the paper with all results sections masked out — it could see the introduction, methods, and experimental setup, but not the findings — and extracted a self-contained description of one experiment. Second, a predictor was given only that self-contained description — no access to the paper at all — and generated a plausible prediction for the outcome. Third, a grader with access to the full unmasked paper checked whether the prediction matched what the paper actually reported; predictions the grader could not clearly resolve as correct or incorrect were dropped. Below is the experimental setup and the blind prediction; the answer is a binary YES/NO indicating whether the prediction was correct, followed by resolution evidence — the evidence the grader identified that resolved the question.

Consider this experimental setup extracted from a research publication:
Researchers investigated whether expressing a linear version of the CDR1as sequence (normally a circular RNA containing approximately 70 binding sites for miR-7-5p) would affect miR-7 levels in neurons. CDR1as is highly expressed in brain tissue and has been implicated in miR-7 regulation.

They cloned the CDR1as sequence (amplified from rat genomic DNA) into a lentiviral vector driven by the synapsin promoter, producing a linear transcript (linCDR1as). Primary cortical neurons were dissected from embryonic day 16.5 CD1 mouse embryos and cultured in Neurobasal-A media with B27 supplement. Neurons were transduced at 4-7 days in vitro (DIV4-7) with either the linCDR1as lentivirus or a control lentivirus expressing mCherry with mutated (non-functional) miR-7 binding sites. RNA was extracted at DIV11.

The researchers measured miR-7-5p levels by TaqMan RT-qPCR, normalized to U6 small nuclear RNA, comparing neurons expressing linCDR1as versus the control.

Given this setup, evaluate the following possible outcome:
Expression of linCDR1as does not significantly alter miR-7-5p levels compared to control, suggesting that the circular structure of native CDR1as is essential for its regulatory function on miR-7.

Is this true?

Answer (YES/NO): NO